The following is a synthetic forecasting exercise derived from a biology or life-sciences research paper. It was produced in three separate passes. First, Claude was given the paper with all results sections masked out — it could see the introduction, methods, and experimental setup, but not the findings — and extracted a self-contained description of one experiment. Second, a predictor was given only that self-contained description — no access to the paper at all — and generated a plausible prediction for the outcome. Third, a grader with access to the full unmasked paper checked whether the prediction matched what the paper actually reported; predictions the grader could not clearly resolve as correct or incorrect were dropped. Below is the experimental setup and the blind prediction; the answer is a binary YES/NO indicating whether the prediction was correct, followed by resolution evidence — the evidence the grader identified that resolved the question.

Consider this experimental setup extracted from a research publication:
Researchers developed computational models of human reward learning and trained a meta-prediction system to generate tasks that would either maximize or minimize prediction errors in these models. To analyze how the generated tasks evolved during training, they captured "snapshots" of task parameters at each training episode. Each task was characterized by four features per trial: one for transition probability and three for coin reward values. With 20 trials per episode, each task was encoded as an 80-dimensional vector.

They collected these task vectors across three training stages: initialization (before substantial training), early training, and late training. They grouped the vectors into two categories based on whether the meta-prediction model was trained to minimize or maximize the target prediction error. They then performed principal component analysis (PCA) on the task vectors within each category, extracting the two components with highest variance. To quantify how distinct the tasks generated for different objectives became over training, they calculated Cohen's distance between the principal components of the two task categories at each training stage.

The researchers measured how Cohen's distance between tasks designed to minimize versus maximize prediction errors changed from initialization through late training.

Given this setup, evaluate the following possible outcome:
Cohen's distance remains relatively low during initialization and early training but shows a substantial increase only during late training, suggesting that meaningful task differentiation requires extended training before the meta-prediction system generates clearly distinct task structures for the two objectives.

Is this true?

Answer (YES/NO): NO